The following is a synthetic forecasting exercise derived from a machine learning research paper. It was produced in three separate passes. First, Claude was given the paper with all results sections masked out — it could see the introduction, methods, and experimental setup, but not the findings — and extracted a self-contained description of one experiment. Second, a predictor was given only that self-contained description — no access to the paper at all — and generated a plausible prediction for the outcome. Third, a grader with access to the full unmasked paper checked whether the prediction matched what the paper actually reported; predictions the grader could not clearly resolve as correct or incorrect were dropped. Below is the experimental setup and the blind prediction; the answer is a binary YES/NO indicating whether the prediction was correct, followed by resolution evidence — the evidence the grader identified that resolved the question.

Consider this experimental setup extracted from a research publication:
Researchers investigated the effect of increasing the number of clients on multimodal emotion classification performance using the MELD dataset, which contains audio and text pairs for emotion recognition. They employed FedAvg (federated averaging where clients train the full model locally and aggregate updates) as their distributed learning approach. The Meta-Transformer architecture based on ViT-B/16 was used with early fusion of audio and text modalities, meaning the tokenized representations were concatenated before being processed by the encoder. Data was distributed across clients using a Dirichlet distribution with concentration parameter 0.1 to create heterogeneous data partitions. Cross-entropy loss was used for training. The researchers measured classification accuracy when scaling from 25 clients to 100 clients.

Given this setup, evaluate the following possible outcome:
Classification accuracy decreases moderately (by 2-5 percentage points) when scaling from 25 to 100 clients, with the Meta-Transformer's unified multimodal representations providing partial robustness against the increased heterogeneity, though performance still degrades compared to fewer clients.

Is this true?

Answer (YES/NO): NO